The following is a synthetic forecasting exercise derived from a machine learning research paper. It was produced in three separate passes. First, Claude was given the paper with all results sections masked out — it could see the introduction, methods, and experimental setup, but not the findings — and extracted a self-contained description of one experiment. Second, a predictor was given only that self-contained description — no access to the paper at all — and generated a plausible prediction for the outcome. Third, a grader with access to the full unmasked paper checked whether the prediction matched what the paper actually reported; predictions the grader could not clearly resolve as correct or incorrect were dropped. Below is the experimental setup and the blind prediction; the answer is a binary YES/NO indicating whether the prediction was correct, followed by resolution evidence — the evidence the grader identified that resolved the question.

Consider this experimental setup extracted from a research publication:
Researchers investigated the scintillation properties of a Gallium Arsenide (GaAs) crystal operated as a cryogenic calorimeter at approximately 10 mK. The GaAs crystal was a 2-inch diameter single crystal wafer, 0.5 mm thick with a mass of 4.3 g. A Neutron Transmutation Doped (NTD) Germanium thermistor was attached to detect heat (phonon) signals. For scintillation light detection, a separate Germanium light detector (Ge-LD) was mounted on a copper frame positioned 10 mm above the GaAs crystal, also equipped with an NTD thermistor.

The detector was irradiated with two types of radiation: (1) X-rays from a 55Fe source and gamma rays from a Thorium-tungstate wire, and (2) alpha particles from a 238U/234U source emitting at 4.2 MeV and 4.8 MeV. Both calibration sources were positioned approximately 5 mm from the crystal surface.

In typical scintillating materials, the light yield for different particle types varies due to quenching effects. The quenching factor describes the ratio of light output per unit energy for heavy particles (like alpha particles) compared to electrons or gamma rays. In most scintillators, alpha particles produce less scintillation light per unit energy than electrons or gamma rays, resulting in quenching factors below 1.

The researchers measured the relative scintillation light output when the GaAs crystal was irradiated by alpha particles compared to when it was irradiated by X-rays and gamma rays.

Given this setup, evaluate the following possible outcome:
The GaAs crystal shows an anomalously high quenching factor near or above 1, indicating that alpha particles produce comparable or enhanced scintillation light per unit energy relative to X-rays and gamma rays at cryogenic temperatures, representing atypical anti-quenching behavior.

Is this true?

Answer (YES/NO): YES